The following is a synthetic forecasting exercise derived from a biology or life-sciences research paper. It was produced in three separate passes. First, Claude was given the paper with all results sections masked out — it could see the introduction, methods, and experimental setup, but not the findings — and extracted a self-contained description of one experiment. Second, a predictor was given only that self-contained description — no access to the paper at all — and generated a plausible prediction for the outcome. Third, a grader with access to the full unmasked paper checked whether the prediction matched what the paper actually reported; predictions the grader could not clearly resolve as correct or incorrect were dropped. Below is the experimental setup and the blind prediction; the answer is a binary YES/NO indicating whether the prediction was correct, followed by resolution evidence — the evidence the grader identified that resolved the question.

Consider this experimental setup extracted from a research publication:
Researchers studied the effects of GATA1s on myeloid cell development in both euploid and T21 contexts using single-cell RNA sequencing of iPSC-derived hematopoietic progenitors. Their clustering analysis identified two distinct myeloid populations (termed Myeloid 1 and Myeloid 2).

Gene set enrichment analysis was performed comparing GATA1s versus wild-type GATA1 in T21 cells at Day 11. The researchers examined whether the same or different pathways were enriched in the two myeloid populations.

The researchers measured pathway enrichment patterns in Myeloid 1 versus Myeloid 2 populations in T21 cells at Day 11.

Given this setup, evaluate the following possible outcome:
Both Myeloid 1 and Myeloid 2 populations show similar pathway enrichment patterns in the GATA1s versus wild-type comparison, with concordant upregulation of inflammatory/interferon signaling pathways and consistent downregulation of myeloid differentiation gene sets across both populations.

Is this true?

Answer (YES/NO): NO